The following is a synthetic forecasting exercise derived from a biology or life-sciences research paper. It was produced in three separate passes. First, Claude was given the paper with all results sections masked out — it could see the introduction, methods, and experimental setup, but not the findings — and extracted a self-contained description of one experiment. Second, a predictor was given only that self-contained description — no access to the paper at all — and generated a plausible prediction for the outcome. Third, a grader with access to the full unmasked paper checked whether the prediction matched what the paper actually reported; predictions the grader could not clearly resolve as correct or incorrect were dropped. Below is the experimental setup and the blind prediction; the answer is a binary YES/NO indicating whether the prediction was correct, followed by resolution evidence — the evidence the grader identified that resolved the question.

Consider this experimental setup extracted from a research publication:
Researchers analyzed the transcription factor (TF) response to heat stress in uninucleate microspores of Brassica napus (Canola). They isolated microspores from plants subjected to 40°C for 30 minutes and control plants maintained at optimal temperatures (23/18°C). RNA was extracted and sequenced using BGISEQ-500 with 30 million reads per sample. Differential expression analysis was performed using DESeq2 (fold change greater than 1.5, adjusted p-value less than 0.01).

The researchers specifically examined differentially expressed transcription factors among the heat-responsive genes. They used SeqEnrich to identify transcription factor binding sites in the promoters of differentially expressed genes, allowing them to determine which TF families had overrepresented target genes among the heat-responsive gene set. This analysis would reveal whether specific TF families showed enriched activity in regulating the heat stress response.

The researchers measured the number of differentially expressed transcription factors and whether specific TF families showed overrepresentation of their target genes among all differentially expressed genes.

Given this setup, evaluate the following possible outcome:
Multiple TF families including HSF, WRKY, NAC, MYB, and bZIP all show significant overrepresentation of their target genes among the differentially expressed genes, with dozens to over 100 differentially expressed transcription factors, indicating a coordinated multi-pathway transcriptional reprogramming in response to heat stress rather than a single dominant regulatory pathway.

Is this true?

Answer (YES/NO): NO